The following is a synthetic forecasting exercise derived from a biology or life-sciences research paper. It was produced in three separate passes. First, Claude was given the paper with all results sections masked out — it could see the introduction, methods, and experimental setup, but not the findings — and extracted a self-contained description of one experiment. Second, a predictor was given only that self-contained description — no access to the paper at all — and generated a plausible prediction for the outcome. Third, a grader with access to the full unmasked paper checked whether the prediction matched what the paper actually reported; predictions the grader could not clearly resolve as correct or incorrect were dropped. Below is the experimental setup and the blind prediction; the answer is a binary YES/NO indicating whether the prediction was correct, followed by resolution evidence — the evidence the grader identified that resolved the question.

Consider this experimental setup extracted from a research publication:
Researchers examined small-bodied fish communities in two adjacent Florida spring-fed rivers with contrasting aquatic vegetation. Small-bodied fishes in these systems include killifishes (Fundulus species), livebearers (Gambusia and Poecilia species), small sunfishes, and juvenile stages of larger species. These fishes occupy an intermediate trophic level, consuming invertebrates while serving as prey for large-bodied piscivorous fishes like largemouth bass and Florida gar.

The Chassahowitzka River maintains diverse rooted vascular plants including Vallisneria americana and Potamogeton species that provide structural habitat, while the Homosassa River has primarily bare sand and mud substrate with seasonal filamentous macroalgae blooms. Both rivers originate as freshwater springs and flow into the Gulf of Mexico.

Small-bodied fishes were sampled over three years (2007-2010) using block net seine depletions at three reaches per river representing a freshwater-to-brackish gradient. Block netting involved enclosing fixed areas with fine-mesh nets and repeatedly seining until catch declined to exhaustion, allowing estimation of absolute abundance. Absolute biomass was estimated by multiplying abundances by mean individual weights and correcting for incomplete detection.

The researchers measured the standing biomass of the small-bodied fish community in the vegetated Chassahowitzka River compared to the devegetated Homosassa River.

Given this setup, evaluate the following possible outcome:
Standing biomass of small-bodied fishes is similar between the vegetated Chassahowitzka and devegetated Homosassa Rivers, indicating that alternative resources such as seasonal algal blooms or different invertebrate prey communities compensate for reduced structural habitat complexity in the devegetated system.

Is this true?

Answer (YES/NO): NO